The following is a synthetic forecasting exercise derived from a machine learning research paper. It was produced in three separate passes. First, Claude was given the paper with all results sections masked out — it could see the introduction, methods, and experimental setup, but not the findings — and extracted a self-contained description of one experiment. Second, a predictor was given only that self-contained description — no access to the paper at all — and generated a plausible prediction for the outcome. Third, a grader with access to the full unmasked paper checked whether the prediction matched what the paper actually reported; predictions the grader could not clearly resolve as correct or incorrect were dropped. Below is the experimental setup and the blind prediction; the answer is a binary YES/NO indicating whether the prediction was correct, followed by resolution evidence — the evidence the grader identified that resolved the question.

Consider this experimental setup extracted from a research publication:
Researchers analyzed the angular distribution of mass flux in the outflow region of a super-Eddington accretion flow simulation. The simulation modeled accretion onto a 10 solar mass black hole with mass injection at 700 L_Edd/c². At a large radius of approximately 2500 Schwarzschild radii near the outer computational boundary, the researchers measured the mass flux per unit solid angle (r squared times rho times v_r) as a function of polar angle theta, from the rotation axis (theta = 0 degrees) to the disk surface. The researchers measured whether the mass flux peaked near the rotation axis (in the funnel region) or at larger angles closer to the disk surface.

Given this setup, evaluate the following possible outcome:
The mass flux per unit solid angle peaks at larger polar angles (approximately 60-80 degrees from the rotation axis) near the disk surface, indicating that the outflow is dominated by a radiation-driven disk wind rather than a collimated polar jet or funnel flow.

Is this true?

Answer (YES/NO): YES